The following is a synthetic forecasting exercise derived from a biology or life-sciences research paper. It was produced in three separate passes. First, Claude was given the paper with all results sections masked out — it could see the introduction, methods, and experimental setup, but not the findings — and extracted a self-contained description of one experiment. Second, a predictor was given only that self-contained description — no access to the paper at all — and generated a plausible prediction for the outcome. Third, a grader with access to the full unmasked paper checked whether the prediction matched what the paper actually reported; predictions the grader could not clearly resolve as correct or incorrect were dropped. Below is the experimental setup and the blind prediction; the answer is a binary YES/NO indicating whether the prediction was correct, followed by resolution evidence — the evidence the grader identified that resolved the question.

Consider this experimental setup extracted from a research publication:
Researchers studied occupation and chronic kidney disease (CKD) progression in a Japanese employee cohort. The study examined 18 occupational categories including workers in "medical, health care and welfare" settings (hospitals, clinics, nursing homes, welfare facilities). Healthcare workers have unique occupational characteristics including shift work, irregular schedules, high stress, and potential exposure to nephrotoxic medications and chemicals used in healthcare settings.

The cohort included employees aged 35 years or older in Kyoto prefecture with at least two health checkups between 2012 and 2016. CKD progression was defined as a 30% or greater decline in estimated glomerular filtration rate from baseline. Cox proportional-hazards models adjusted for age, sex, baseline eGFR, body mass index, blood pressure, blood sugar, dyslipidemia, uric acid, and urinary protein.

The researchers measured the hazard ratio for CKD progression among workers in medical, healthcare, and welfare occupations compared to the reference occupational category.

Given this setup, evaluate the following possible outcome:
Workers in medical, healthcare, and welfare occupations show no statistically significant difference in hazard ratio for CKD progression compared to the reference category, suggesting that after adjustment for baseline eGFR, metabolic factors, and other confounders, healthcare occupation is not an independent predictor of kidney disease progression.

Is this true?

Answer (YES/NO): NO